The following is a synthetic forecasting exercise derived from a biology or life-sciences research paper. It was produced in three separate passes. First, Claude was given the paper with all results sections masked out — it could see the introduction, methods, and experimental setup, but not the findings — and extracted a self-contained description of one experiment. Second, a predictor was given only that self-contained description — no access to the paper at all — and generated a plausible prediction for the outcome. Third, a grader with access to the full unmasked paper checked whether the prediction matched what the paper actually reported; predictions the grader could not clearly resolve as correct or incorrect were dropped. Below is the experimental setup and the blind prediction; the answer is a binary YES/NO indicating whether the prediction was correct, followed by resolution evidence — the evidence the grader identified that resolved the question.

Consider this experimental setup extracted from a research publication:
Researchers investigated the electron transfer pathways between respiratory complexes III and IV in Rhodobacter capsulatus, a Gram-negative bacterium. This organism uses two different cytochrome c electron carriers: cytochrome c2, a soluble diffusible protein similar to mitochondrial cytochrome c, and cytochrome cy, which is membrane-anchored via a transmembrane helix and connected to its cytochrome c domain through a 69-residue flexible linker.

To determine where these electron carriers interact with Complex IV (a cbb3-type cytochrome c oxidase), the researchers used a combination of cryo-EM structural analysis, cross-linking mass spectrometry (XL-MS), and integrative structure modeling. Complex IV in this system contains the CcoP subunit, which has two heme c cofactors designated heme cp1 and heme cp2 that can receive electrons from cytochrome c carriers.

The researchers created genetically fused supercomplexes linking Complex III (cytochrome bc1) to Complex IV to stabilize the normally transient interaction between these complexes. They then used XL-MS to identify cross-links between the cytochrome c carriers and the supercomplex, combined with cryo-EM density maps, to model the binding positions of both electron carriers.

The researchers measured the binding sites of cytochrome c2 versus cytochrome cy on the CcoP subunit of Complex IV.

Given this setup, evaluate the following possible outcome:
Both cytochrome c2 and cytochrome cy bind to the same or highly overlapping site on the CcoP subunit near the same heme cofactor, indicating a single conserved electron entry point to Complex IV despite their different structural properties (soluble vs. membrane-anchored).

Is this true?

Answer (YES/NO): NO